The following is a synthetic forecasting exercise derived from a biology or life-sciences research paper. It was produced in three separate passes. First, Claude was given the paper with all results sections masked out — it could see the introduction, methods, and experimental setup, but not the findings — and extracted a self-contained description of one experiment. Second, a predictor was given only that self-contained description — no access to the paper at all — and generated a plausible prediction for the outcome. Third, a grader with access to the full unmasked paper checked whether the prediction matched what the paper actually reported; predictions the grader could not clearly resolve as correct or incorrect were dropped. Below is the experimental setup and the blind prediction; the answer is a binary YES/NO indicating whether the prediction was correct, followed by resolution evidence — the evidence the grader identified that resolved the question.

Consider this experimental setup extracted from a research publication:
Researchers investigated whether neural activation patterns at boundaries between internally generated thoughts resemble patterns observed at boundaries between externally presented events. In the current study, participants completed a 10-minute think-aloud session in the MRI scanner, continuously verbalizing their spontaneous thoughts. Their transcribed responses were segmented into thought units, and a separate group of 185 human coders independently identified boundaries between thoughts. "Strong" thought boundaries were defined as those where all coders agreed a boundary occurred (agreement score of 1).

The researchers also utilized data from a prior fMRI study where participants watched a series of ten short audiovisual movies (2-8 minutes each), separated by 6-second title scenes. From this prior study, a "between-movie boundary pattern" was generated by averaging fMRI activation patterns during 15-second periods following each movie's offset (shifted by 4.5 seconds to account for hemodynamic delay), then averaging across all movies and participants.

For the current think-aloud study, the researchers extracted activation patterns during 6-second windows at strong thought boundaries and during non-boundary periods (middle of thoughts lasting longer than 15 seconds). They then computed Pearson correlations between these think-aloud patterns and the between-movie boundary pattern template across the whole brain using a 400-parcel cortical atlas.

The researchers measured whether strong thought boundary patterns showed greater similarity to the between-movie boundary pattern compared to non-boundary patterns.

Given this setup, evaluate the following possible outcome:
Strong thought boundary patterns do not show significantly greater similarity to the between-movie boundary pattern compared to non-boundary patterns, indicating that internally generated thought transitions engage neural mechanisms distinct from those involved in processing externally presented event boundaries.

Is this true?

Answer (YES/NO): NO